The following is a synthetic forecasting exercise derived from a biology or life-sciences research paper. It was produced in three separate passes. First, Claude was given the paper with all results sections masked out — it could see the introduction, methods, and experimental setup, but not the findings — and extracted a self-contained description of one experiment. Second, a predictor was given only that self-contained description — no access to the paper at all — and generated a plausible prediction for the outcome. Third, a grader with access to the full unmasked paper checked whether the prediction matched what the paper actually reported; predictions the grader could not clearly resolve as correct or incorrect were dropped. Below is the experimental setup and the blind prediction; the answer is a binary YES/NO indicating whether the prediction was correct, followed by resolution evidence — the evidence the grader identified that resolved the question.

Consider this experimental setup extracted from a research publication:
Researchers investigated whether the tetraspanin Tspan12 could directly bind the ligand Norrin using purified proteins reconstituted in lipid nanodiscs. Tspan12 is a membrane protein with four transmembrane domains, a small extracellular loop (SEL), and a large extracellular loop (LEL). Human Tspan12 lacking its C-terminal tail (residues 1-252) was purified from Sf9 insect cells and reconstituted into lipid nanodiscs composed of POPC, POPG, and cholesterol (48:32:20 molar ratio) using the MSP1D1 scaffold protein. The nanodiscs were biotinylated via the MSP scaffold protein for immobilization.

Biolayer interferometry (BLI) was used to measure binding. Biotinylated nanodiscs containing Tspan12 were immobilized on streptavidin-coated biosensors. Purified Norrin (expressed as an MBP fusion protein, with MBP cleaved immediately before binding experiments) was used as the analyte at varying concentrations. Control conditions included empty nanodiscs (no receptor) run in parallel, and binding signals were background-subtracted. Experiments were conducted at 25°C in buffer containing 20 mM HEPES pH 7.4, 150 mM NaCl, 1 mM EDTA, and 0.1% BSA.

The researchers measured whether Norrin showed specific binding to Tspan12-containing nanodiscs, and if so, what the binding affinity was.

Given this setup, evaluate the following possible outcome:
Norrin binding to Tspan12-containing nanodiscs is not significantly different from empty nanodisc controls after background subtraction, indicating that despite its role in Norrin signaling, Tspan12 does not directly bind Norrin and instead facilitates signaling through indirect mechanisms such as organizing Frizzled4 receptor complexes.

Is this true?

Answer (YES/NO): NO